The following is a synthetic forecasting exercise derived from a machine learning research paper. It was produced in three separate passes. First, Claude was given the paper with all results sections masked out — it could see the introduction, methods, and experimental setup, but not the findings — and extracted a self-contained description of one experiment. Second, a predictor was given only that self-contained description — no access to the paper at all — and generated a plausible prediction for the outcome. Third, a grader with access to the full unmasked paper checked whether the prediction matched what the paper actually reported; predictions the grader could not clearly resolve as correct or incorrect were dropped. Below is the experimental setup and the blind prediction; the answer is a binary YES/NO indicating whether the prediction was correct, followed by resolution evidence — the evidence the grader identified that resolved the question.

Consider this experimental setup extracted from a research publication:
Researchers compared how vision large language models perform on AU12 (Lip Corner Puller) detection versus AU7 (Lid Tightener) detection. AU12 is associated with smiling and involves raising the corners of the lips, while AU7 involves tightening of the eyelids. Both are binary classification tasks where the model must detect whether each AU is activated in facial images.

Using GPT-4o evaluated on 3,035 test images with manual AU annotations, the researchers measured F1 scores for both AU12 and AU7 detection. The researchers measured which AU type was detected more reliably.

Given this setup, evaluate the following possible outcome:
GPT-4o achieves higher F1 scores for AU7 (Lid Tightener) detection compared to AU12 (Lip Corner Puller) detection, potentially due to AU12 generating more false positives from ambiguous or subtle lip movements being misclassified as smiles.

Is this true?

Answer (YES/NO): NO